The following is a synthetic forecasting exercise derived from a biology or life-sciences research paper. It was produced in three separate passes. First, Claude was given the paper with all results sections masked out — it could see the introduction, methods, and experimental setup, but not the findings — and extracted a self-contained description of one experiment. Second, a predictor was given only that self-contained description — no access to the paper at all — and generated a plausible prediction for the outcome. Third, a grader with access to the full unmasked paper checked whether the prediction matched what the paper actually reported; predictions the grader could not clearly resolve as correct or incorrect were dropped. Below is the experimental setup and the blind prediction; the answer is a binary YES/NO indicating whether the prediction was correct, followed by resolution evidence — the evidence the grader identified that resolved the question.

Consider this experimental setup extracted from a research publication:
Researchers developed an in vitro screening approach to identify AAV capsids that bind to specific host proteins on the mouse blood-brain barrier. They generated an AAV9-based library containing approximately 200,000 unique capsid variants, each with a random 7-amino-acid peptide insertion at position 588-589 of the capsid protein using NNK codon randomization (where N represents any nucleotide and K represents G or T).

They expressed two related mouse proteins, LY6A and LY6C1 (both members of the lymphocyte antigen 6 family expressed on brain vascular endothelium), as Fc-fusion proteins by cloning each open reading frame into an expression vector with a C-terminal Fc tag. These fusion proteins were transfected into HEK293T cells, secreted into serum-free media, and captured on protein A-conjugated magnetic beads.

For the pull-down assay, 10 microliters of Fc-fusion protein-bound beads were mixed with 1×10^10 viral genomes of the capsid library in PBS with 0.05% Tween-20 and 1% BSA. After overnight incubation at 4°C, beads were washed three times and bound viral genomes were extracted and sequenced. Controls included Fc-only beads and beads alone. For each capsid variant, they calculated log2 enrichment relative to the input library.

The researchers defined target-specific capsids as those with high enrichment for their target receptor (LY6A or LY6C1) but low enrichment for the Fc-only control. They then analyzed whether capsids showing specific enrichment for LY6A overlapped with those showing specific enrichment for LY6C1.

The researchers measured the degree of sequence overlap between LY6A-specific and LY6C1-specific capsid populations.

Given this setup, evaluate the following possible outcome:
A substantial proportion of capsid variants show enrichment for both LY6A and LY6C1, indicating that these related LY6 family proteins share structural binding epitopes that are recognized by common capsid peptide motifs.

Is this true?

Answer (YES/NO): NO